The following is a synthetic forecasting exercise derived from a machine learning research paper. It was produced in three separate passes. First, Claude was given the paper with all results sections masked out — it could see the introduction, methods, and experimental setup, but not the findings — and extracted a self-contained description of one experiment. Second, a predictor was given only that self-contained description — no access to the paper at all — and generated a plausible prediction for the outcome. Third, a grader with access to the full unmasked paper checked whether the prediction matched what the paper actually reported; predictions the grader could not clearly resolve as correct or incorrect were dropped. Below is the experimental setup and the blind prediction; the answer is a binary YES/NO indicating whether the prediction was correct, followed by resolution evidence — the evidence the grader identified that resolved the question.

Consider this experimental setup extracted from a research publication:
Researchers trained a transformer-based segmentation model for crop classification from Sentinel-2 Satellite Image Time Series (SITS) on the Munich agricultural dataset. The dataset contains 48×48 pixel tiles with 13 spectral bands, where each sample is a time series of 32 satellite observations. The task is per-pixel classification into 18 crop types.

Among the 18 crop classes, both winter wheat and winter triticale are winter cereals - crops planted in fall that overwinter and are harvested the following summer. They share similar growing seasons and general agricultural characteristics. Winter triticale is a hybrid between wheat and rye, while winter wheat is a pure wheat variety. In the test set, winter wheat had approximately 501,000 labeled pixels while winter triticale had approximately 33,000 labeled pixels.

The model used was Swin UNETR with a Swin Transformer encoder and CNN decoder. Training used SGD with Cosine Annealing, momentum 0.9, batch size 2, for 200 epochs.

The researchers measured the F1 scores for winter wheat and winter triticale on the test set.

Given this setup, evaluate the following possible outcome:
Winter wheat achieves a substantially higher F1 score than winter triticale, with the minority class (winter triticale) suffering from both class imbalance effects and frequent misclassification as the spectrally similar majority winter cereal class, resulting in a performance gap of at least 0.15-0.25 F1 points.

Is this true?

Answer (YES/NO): NO